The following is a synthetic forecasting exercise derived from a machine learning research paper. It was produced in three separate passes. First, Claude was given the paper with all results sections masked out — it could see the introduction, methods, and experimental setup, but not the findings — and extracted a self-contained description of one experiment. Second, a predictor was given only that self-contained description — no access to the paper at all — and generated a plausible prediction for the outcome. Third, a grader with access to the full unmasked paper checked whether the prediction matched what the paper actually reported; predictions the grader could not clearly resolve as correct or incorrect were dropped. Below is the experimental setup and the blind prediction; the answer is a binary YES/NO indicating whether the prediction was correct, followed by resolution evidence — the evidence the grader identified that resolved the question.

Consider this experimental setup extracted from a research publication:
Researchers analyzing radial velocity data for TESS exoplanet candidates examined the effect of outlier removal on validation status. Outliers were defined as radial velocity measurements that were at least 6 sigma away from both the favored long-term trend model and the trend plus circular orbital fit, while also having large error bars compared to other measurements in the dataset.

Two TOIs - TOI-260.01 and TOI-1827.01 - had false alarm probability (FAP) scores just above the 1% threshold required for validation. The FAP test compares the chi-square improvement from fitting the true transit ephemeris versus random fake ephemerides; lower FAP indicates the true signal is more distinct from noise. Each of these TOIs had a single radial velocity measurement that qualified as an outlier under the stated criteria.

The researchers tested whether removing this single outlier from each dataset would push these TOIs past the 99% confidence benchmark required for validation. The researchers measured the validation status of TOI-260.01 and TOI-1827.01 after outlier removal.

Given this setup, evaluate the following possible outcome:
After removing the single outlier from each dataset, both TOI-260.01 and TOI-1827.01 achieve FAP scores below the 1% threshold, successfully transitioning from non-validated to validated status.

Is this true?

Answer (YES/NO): NO